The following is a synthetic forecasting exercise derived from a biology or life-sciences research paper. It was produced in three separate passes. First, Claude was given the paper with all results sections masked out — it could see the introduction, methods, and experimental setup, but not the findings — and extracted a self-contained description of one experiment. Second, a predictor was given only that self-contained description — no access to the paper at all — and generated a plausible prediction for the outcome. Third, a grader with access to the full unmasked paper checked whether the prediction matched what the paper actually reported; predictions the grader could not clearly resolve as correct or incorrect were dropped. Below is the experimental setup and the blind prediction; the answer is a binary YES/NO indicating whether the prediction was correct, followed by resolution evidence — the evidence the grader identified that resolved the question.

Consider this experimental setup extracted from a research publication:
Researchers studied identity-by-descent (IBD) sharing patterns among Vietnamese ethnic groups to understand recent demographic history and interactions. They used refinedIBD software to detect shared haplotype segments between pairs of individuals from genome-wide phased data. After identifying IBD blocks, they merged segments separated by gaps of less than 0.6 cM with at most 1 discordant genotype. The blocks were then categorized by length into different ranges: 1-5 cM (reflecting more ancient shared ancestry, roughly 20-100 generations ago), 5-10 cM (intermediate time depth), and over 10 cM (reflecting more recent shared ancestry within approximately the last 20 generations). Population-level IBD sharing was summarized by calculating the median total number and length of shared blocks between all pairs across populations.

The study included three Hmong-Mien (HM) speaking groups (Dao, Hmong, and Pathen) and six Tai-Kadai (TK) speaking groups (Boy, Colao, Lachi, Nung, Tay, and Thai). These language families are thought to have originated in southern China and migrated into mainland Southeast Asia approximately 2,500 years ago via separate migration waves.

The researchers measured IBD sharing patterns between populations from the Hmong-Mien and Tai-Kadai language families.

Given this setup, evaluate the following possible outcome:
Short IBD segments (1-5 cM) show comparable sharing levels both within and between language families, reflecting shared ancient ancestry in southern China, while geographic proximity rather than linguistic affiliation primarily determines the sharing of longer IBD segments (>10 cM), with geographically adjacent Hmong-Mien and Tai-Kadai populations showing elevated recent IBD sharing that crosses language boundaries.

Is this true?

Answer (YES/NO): NO